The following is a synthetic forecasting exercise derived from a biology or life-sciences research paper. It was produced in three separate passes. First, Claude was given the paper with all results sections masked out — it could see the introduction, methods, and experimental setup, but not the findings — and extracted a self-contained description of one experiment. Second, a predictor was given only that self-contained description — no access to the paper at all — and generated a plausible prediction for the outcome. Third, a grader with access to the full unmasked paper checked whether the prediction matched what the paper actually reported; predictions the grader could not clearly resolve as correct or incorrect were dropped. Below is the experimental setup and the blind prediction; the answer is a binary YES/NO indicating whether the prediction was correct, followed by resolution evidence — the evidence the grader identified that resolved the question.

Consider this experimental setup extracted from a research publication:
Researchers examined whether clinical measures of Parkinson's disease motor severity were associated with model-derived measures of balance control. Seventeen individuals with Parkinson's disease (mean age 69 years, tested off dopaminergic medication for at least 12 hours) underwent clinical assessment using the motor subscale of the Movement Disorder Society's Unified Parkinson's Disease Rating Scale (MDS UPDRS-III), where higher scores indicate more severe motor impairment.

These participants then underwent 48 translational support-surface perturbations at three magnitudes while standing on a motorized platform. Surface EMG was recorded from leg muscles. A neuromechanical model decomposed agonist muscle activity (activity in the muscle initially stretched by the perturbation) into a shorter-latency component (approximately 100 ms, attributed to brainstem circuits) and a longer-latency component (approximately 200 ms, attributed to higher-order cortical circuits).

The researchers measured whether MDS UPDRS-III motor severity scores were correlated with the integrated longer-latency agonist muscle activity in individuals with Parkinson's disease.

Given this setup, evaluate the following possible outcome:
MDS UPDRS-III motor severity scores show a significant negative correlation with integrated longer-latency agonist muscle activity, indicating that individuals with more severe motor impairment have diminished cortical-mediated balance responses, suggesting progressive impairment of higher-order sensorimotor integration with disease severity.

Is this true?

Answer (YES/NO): NO